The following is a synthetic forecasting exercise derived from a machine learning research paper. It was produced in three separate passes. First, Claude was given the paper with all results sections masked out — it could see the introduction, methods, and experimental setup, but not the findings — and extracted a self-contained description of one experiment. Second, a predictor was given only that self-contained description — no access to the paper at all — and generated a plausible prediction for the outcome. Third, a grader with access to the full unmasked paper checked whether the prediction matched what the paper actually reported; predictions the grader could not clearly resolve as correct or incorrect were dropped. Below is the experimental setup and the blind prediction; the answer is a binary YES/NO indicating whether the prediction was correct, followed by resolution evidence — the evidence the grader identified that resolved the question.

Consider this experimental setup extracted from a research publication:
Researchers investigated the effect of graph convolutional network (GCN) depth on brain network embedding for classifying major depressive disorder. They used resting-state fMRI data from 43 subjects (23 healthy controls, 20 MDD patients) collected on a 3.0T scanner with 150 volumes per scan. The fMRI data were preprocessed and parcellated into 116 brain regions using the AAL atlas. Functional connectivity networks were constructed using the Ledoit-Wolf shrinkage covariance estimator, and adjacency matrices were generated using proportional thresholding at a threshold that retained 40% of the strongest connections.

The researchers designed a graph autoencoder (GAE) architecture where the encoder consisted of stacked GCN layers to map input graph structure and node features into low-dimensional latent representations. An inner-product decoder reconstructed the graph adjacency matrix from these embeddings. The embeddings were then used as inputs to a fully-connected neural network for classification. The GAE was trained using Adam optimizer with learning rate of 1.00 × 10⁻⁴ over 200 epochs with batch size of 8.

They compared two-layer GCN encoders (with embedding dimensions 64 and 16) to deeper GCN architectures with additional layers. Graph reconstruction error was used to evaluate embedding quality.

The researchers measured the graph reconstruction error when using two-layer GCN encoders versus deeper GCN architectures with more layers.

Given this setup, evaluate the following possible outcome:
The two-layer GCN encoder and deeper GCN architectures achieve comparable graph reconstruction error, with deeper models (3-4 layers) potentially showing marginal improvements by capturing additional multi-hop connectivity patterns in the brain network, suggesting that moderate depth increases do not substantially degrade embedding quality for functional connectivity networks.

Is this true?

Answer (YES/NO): NO